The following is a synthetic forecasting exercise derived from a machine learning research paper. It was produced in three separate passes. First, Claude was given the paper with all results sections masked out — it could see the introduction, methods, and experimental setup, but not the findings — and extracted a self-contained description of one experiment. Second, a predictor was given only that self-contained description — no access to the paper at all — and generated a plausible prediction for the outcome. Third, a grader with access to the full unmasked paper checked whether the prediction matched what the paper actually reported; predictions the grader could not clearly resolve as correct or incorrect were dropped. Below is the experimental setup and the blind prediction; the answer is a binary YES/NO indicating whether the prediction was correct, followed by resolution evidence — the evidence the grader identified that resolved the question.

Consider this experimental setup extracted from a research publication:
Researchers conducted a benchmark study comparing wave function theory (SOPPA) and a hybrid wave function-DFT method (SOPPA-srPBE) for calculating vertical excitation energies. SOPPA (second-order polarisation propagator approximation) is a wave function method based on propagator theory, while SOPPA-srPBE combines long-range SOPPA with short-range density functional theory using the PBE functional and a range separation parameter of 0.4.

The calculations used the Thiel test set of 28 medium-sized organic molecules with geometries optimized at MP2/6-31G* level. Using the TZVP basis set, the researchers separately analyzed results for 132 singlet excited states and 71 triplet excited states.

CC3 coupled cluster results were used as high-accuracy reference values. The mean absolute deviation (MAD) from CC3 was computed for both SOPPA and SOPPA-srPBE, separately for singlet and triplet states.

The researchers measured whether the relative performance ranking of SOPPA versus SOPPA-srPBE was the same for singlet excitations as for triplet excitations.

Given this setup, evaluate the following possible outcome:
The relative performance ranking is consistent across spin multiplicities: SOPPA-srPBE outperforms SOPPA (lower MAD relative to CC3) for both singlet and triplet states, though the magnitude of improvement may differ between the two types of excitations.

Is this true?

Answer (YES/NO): NO